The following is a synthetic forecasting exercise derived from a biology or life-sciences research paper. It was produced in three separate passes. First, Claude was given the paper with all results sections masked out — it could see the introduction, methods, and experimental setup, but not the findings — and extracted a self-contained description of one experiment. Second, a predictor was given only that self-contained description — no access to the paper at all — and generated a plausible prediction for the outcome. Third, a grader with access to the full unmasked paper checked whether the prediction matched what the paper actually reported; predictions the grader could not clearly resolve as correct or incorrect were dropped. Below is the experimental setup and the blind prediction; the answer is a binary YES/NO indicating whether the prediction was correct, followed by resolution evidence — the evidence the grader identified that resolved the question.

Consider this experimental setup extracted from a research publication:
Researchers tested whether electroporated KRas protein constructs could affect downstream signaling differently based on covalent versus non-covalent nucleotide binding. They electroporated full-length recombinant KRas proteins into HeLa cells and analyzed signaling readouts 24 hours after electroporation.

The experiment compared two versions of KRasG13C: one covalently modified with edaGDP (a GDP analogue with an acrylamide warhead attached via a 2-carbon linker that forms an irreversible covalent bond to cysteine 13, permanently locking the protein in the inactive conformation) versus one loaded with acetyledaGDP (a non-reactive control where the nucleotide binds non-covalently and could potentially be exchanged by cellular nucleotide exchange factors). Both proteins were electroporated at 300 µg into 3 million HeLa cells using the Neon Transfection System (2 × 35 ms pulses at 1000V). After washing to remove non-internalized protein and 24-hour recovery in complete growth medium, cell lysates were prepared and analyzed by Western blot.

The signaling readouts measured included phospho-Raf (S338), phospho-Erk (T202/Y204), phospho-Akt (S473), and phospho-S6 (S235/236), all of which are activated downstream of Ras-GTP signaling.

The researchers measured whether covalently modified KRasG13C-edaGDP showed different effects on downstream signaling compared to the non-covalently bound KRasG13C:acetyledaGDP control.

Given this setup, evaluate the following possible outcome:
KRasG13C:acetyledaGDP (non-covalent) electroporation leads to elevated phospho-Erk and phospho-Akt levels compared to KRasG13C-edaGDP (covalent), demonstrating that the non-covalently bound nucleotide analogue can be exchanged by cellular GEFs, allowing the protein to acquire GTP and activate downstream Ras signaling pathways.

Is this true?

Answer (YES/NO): YES